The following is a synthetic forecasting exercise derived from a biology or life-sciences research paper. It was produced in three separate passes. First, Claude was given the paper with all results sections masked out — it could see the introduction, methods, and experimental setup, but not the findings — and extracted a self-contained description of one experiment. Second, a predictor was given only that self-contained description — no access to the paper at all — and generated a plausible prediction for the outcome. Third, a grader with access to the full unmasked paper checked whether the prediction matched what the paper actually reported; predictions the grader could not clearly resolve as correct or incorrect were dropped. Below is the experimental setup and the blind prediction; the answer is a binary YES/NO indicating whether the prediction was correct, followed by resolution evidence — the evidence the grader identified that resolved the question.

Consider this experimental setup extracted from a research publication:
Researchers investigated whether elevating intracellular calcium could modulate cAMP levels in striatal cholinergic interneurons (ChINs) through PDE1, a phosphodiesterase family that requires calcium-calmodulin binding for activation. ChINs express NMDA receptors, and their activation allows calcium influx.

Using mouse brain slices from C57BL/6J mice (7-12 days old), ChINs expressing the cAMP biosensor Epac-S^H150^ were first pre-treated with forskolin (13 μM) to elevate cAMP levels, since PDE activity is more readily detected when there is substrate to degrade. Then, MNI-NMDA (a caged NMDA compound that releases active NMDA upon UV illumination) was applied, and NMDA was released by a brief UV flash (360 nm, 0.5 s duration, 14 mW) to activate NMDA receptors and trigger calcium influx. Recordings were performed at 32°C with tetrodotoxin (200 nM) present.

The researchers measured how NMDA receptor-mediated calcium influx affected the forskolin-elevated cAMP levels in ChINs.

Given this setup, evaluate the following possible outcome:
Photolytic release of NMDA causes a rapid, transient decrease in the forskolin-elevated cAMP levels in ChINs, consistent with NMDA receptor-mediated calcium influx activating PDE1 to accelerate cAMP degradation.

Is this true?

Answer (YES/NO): YES